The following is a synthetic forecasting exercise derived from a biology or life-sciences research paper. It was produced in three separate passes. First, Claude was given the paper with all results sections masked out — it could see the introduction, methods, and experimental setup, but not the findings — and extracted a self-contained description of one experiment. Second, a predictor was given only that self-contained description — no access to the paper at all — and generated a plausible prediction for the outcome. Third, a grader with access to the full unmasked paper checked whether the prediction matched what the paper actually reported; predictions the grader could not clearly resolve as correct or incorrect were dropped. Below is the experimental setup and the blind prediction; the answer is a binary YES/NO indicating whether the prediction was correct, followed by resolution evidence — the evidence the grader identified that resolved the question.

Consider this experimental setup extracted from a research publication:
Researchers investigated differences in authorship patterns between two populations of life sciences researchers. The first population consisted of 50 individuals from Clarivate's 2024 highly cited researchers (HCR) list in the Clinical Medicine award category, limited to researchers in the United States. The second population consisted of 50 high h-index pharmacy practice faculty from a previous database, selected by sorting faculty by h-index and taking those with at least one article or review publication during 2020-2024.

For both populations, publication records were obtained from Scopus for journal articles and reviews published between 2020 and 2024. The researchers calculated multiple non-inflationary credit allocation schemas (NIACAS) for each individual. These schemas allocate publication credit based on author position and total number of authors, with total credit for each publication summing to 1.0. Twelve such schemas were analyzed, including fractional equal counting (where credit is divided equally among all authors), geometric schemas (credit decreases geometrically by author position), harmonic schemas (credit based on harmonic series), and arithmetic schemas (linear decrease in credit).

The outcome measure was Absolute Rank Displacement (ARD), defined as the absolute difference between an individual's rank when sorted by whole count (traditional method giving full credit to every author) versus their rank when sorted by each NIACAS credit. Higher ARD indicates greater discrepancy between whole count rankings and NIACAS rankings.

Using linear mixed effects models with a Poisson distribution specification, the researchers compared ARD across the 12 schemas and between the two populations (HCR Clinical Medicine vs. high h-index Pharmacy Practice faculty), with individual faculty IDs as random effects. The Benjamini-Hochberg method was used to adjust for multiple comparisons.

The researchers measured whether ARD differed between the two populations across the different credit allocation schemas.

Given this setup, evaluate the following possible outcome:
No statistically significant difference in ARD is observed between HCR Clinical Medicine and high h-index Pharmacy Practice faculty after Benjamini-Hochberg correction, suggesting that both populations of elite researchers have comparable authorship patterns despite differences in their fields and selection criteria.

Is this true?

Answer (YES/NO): YES